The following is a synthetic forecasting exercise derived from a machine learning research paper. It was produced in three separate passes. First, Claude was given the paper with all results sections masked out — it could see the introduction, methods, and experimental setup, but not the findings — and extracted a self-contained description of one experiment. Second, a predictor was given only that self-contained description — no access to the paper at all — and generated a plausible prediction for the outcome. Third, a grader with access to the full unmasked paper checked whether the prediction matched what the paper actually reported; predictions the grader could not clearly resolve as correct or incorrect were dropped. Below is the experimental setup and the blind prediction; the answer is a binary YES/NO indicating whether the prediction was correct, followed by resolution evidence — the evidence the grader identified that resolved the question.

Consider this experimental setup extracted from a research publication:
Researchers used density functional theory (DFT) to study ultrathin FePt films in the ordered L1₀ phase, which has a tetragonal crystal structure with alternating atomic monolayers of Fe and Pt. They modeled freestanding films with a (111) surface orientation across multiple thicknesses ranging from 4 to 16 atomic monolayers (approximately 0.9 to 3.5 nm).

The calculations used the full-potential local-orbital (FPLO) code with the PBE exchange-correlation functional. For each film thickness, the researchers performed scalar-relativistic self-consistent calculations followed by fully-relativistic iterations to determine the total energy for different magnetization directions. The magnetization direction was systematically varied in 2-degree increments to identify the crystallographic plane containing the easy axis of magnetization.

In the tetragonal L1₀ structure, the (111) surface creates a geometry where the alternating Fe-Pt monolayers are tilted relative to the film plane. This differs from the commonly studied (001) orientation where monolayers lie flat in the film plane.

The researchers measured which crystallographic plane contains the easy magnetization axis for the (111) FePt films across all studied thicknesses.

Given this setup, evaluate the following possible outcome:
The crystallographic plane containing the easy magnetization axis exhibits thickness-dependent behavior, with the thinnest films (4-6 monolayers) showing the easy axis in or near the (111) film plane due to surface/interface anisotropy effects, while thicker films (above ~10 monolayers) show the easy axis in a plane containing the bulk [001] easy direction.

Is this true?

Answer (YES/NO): NO